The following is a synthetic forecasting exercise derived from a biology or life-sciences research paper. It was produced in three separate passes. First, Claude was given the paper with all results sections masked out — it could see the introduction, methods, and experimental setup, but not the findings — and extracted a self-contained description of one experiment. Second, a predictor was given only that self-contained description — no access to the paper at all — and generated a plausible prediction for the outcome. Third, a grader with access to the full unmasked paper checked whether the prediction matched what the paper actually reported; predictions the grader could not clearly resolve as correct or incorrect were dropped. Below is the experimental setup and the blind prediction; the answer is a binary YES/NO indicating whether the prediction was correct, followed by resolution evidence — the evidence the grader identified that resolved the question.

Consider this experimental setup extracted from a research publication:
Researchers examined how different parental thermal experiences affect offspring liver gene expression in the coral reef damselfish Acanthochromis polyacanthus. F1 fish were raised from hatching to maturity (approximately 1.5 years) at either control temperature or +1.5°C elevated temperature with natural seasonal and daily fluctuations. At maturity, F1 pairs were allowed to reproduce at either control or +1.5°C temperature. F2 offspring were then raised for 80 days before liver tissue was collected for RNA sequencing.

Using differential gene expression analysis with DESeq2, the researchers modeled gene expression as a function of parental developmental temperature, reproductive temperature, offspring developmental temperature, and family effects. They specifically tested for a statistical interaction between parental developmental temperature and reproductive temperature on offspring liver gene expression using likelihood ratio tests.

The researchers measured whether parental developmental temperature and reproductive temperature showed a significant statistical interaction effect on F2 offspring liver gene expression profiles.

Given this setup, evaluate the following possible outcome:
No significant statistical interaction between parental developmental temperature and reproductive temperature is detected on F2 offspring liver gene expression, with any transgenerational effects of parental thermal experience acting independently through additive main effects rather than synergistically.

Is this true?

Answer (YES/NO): NO